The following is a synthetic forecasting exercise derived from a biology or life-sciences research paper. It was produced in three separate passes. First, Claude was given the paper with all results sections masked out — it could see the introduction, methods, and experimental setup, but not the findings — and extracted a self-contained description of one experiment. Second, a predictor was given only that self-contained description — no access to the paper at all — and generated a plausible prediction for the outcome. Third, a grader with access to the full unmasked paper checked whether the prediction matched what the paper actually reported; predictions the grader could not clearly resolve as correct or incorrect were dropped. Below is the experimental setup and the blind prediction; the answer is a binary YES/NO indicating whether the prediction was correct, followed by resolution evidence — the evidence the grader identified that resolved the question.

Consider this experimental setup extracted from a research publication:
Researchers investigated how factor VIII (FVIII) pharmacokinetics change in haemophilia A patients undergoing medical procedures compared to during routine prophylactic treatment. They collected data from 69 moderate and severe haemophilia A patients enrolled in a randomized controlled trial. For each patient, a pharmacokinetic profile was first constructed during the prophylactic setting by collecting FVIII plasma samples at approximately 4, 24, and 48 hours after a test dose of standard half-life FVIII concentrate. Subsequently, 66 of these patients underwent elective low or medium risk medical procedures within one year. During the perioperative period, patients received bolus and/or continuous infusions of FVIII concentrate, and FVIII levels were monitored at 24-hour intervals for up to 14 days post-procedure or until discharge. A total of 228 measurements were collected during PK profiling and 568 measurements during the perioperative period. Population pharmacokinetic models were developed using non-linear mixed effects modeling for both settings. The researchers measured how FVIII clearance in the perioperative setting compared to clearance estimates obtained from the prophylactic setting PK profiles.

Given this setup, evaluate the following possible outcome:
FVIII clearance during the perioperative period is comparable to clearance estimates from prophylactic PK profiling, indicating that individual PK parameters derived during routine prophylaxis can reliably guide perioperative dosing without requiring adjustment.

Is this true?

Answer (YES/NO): NO